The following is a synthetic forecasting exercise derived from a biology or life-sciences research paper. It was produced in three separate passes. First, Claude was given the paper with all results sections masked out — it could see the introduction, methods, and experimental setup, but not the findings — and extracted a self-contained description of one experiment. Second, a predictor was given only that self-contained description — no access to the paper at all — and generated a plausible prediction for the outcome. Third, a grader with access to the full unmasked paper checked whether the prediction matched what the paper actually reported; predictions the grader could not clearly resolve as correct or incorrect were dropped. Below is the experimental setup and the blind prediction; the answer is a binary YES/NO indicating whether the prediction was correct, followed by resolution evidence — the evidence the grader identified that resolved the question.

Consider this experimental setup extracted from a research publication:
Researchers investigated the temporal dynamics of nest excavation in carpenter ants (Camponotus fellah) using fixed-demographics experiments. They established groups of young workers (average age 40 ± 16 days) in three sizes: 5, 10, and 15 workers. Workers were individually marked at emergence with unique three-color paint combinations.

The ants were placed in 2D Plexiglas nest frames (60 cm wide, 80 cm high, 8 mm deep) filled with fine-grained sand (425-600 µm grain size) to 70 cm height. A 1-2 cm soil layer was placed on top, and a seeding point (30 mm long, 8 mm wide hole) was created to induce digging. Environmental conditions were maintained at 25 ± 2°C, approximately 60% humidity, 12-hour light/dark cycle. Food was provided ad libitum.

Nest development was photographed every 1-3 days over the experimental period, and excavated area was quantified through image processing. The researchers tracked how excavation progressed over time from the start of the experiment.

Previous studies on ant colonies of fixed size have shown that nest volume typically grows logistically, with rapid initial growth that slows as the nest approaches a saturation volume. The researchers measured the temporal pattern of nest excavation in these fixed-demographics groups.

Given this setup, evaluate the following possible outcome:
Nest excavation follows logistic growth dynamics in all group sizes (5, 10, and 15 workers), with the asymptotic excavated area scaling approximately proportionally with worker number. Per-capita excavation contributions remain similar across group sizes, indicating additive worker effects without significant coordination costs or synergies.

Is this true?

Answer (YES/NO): YES